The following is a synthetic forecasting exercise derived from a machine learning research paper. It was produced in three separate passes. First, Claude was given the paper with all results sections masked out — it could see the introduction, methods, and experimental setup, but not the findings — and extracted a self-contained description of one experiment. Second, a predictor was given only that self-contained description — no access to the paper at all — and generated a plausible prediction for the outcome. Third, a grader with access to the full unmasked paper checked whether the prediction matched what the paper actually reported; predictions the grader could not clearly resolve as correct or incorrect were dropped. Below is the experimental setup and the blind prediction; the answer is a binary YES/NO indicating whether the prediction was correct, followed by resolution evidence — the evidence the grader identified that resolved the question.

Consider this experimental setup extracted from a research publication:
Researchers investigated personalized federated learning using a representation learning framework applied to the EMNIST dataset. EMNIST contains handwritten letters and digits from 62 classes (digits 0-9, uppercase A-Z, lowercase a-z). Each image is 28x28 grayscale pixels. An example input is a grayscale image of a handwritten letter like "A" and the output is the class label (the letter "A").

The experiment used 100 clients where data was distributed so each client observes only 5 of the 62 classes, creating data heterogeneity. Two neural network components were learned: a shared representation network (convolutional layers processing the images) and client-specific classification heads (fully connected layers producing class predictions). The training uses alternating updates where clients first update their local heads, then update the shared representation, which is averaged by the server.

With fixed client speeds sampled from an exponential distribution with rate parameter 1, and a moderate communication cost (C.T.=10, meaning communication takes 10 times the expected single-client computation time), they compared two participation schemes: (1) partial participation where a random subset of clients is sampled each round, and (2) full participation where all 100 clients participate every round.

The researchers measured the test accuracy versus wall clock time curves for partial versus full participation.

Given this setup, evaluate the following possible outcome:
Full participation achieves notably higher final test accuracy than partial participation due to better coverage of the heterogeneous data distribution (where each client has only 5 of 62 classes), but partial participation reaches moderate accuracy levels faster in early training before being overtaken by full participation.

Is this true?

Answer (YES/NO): NO